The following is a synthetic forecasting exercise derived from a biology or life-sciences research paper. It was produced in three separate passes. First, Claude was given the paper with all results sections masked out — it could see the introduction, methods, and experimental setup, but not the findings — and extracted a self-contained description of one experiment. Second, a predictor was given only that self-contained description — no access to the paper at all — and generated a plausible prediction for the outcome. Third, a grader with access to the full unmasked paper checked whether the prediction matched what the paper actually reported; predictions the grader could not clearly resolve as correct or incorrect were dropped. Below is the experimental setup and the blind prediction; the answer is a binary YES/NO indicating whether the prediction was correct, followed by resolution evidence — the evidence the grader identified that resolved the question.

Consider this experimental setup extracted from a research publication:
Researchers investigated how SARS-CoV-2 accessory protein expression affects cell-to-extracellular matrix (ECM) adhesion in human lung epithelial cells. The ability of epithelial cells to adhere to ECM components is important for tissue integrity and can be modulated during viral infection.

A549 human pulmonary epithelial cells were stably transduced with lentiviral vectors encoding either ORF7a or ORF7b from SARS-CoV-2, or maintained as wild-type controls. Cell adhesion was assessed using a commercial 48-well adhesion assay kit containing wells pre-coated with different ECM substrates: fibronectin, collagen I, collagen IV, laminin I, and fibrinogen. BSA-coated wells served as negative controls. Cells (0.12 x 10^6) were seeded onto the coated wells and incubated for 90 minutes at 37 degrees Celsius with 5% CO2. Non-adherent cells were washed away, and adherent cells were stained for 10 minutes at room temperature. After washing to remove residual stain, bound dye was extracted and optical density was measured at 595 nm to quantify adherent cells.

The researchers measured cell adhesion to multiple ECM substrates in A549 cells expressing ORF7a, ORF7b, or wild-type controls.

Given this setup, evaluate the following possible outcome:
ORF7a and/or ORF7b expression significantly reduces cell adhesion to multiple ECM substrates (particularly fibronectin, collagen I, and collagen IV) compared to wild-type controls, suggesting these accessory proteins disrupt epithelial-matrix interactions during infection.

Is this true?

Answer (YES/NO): NO